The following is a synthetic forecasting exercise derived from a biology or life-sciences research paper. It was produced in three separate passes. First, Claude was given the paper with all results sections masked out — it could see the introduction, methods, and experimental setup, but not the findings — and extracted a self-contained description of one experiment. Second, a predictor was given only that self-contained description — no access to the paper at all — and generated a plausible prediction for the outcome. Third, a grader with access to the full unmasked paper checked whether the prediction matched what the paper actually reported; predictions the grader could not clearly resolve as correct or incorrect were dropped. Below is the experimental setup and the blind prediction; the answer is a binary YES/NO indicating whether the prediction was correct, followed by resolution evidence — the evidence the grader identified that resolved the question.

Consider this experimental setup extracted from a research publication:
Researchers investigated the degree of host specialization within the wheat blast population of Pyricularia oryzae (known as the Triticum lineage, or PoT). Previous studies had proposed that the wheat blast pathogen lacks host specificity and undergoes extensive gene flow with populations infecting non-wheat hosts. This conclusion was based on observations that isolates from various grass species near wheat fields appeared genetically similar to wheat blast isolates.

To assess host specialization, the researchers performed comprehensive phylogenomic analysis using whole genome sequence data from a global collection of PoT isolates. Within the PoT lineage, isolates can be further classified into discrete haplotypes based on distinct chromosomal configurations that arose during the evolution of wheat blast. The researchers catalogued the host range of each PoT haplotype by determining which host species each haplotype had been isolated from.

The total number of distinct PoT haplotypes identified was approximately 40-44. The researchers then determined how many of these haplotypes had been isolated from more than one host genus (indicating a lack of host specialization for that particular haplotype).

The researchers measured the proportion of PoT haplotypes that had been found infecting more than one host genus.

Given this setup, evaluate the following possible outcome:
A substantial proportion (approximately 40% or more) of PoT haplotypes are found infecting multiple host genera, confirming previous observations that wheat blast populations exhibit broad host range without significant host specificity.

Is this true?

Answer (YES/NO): NO